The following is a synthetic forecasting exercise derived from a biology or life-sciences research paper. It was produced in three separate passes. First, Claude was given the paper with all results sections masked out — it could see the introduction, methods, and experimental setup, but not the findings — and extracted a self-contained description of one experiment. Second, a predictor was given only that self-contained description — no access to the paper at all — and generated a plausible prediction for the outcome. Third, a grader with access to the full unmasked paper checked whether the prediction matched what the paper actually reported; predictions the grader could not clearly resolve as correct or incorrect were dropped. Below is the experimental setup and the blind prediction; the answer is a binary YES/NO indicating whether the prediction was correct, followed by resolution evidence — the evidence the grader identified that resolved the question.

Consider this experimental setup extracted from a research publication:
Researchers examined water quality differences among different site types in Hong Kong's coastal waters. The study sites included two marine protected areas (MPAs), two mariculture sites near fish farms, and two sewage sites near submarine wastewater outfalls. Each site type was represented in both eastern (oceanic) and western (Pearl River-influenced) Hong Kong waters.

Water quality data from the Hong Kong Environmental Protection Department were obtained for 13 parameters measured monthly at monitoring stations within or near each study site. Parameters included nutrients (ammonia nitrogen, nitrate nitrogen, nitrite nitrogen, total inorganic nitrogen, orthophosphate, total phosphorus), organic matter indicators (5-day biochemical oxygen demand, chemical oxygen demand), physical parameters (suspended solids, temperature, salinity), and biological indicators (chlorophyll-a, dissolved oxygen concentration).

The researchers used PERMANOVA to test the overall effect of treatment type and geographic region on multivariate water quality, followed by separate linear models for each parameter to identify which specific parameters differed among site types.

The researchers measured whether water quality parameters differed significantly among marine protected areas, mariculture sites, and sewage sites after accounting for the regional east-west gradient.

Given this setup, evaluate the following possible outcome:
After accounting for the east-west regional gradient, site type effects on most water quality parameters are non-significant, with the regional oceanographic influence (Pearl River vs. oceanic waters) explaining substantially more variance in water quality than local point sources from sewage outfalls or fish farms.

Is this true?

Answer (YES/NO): NO